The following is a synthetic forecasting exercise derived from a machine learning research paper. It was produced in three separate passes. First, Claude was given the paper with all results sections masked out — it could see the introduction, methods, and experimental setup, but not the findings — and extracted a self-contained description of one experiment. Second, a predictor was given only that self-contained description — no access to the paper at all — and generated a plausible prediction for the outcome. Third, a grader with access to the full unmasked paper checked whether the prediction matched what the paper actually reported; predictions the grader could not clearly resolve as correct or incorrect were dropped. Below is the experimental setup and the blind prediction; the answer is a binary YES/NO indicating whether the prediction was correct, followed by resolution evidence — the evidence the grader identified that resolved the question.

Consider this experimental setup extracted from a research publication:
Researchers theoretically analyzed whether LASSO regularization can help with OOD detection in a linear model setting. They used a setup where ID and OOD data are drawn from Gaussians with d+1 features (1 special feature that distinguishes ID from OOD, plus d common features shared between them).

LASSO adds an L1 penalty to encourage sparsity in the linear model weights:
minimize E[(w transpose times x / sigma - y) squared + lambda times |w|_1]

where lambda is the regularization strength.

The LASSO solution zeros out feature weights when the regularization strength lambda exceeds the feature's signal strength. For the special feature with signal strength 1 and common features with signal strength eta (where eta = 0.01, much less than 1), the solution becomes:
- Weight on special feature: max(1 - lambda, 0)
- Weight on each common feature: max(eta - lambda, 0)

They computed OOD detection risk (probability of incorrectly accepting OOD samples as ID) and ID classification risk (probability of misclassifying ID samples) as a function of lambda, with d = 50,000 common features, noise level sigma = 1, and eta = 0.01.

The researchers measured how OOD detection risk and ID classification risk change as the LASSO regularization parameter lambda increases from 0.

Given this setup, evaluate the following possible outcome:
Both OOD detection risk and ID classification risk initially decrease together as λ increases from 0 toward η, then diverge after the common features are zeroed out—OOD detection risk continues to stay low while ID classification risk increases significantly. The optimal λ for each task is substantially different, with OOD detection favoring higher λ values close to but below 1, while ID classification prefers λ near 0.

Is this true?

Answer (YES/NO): NO